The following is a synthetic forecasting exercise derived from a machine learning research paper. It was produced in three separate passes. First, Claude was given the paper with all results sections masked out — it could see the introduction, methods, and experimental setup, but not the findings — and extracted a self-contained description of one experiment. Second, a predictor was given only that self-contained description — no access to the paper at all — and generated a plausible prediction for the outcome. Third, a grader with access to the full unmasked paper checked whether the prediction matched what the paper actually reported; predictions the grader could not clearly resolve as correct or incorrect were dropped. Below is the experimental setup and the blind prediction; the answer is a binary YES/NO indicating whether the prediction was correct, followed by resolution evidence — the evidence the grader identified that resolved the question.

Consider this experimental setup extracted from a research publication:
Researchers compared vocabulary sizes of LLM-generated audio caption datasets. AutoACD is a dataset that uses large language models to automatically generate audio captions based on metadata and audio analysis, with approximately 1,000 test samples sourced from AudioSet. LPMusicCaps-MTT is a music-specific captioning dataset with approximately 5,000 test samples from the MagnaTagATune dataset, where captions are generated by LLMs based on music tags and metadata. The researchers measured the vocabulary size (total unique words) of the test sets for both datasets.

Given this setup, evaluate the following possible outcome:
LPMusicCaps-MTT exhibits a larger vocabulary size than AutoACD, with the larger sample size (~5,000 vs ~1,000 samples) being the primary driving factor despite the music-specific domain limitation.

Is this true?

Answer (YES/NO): NO